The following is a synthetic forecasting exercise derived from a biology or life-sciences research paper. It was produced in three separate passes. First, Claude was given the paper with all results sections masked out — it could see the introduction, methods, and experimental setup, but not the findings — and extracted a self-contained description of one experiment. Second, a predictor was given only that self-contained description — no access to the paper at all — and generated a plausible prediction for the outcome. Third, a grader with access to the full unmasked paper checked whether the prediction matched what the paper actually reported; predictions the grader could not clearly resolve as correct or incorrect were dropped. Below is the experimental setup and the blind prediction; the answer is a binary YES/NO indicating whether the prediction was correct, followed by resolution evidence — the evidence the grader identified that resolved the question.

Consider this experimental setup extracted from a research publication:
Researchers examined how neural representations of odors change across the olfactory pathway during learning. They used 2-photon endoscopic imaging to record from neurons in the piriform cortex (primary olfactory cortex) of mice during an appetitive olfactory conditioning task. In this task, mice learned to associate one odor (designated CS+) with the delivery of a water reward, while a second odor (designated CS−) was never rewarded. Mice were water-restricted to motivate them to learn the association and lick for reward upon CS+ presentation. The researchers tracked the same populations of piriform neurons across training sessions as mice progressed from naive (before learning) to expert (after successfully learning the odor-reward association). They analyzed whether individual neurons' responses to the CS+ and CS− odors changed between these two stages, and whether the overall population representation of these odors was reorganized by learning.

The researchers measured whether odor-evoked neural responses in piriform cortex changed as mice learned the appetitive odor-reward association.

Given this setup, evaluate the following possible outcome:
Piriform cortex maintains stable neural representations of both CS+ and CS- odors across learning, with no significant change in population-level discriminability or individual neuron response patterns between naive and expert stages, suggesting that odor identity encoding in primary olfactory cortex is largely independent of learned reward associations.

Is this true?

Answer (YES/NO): NO